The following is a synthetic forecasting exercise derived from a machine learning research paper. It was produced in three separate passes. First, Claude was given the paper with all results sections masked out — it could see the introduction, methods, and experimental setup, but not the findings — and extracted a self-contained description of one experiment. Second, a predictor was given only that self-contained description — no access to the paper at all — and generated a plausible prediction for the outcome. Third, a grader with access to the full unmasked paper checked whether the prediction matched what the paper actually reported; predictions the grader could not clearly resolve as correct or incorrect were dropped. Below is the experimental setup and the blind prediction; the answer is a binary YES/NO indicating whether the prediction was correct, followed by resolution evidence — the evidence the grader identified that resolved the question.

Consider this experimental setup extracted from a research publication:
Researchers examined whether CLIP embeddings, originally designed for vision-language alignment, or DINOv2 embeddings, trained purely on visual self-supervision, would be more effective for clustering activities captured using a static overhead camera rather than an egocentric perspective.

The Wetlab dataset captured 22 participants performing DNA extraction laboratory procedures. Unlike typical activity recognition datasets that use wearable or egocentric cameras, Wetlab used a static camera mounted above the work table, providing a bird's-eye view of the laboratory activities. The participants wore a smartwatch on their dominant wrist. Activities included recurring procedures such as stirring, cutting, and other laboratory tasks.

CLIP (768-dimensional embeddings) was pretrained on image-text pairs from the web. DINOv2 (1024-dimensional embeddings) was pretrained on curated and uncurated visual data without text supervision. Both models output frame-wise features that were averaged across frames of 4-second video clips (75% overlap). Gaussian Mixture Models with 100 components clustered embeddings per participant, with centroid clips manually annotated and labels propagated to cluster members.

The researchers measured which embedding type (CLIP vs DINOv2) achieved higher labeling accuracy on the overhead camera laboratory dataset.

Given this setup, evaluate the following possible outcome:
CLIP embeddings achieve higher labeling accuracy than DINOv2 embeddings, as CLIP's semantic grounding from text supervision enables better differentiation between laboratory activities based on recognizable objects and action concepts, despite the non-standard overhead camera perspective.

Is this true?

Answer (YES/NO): YES